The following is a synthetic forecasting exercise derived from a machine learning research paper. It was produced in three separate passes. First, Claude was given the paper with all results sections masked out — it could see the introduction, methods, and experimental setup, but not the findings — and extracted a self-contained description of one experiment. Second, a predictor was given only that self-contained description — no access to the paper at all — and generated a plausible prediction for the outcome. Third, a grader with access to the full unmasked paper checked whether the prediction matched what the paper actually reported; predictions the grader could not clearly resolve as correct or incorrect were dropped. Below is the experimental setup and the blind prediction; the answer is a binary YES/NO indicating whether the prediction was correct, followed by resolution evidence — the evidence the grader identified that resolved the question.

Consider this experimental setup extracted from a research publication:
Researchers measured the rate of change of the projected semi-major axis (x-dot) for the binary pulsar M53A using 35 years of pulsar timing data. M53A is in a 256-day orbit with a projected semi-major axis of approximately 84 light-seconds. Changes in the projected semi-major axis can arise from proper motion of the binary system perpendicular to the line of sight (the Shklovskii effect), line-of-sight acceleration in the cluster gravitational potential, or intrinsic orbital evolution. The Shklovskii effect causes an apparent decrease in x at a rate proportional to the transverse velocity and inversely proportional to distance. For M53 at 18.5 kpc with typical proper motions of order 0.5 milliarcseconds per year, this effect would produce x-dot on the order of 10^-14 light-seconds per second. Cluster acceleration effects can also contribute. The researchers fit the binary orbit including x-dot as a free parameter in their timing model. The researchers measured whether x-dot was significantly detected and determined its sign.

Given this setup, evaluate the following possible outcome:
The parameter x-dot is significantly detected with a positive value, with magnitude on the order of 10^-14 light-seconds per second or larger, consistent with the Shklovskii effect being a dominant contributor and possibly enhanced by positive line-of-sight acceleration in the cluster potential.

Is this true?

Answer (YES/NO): NO